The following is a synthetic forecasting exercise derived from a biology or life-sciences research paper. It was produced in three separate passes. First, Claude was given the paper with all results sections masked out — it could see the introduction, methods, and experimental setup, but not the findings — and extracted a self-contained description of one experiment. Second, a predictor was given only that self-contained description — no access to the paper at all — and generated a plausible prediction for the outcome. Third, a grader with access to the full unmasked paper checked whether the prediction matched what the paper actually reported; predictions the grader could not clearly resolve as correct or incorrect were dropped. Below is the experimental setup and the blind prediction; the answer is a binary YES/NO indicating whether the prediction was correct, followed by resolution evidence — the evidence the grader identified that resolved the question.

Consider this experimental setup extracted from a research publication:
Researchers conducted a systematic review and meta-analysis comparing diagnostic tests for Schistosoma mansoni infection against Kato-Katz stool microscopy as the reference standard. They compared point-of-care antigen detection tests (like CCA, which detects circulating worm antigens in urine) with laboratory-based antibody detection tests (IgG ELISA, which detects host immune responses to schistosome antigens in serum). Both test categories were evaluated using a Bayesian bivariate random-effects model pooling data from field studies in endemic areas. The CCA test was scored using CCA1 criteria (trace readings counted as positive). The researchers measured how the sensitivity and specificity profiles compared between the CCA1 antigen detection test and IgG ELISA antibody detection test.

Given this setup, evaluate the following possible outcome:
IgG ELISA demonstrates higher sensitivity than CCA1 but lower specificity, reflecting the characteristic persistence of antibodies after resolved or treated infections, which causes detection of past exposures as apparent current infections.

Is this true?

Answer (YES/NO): NO